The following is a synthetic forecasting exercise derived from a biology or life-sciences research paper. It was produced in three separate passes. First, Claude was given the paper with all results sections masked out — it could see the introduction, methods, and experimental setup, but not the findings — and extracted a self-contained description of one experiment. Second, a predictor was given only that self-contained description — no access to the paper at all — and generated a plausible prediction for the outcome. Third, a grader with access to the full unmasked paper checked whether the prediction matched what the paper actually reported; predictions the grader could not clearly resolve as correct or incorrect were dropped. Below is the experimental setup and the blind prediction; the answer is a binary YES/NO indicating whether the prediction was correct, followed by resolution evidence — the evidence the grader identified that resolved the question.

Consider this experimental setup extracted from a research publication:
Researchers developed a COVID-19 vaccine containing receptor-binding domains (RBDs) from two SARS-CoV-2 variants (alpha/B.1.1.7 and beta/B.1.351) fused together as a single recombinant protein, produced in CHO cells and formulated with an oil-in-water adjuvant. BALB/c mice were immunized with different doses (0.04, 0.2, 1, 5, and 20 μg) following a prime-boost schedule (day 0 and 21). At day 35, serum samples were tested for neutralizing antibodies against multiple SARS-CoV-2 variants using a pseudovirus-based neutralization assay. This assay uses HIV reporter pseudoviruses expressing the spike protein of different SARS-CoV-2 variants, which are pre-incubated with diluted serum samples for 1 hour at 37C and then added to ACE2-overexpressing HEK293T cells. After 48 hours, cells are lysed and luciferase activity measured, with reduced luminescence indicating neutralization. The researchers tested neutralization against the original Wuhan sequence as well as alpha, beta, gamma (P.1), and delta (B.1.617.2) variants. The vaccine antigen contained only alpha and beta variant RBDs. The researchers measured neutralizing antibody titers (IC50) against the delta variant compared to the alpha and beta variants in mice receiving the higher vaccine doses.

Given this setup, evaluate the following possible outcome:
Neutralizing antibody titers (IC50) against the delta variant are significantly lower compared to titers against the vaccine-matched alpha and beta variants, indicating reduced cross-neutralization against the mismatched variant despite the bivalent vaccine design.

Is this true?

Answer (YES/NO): YES